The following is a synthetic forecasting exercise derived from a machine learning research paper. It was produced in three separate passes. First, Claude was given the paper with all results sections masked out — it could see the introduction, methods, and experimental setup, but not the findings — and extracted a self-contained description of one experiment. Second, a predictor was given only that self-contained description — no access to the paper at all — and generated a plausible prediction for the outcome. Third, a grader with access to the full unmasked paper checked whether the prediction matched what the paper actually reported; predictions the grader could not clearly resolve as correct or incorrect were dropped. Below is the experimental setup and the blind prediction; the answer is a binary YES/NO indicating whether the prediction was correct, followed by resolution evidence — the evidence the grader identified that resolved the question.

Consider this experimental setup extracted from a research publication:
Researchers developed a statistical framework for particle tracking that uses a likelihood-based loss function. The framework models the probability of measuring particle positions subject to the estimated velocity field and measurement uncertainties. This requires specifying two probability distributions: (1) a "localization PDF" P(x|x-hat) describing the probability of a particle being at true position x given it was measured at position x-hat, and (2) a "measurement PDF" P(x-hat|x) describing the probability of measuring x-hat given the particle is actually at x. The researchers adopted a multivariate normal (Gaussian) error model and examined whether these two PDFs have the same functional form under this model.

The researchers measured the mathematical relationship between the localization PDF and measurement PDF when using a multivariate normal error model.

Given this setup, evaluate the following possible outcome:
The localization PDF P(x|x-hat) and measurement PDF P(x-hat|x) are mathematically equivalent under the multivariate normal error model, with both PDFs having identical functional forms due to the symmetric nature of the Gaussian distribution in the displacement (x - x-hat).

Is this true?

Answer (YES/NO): YES